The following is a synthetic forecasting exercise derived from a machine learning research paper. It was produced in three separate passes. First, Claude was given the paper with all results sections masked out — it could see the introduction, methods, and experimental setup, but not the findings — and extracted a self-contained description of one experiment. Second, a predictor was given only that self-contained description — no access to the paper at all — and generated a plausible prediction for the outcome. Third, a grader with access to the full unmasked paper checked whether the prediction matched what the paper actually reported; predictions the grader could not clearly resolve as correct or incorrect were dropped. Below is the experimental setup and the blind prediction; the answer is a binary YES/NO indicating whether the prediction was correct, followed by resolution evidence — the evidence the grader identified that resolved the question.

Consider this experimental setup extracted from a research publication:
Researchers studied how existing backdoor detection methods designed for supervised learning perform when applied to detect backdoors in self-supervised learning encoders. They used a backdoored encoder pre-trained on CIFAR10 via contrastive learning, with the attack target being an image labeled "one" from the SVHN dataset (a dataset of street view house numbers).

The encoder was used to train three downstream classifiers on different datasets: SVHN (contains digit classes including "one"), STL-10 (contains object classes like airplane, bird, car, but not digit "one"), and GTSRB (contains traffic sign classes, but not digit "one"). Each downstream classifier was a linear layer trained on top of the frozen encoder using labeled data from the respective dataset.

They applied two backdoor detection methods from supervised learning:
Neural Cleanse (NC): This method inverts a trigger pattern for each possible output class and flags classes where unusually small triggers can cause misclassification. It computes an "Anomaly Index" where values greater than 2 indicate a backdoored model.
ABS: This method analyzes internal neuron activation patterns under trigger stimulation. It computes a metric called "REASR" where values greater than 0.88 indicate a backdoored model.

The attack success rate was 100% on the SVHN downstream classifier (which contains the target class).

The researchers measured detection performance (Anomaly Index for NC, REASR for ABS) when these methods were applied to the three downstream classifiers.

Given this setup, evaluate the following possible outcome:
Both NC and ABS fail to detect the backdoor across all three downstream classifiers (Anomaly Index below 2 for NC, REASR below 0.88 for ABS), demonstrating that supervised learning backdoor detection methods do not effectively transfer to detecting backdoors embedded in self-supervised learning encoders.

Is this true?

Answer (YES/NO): NO